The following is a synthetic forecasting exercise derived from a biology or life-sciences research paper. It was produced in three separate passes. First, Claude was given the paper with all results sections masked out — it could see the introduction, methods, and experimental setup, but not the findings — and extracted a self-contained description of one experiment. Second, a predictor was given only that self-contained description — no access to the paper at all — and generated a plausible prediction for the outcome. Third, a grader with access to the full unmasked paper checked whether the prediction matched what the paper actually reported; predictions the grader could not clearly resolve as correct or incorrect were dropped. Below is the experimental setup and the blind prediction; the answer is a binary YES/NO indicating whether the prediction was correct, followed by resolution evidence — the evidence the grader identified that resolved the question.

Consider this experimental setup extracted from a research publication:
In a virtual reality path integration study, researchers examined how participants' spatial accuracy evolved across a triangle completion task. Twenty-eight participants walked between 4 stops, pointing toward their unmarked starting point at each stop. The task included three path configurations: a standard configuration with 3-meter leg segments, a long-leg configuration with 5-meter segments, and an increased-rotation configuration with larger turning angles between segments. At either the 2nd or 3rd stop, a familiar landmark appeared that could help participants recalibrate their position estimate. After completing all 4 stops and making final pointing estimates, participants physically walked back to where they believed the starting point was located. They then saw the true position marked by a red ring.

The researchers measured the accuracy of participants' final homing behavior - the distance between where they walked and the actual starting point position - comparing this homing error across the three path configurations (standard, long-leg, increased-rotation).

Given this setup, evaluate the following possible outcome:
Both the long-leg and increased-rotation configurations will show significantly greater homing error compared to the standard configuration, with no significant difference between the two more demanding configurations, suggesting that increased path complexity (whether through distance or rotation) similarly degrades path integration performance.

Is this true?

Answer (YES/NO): NO